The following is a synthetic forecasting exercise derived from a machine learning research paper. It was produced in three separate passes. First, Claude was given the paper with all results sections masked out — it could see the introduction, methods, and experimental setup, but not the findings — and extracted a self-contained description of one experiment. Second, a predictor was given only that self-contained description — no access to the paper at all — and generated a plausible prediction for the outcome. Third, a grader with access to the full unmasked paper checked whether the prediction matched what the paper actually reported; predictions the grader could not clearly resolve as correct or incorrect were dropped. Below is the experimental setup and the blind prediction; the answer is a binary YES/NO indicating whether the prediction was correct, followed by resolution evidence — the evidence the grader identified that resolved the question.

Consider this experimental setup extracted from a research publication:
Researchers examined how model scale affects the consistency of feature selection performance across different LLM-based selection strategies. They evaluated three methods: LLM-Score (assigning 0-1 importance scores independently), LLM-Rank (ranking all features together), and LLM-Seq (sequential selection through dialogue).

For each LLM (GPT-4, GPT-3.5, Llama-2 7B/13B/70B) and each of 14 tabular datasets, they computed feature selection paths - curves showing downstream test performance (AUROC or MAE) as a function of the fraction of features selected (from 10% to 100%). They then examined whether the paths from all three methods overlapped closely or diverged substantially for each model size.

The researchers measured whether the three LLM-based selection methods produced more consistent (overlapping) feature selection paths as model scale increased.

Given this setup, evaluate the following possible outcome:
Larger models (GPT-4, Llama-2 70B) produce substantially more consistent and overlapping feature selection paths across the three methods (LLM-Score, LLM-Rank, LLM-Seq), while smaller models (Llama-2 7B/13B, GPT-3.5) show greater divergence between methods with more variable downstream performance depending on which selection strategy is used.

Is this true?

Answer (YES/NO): NO